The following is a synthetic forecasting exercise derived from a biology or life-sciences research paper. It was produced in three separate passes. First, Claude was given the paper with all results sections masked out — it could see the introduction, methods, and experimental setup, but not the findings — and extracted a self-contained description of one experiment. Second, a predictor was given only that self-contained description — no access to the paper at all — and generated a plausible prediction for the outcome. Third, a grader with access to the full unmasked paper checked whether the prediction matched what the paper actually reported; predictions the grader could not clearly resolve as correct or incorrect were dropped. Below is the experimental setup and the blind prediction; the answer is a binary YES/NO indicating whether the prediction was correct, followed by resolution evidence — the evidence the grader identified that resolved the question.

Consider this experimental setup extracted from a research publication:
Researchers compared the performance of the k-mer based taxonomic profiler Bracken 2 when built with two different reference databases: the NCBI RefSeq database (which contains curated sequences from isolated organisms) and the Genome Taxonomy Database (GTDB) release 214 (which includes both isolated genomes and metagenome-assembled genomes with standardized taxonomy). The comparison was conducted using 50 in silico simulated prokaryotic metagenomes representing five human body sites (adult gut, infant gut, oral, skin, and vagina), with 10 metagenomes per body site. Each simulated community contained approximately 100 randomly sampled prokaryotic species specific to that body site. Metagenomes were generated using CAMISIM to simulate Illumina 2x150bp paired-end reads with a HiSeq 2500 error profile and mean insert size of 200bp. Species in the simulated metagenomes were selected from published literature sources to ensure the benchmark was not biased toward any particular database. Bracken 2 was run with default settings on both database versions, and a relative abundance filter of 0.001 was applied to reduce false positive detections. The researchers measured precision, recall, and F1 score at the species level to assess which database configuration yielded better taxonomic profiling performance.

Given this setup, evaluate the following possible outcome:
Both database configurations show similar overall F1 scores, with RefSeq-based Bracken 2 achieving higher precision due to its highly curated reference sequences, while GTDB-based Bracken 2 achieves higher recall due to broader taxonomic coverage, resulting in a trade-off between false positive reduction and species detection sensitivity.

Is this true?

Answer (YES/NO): NO